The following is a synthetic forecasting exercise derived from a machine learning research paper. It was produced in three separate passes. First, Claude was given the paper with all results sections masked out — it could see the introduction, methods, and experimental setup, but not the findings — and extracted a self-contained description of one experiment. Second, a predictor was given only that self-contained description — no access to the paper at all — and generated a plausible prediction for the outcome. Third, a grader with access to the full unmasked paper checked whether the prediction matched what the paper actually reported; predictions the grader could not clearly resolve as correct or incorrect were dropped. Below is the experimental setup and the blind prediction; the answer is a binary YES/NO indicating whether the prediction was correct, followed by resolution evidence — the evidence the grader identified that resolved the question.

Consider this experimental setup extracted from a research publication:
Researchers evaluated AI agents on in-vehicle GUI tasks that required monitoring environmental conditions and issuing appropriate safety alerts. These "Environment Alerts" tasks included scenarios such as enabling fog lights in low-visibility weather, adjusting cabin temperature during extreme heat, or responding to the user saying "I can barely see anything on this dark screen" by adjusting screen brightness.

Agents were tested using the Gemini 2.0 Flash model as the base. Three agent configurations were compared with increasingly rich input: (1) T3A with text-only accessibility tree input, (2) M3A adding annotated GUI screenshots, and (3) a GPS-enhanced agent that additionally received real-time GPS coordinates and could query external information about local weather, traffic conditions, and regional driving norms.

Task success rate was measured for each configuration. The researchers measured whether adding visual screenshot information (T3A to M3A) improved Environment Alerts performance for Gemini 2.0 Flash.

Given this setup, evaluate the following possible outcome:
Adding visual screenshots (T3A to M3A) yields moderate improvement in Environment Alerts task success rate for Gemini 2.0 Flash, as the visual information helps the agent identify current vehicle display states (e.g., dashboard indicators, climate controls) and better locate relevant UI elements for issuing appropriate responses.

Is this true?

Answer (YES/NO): NO